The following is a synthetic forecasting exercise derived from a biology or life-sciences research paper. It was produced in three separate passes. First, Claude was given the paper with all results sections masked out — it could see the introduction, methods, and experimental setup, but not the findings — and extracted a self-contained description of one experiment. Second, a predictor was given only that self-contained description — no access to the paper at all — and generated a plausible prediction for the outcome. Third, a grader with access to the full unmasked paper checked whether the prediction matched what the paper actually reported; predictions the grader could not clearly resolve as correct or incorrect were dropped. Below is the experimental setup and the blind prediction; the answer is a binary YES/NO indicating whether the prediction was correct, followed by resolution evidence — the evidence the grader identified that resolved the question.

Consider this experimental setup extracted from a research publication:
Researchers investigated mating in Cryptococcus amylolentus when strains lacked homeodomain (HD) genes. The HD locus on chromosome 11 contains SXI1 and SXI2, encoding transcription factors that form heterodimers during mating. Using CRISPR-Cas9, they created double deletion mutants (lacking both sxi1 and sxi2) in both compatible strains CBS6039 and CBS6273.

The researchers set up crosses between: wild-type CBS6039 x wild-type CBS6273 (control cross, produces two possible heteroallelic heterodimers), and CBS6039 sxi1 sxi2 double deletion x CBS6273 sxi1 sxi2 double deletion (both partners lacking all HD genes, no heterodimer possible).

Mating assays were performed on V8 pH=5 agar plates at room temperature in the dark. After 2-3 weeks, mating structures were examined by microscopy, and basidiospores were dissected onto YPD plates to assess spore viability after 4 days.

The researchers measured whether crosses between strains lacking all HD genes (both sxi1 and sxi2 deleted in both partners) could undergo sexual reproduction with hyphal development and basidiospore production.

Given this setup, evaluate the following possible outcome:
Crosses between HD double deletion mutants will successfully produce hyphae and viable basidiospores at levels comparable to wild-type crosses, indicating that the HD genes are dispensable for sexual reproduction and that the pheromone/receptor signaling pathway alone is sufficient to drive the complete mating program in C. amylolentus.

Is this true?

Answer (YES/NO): NO